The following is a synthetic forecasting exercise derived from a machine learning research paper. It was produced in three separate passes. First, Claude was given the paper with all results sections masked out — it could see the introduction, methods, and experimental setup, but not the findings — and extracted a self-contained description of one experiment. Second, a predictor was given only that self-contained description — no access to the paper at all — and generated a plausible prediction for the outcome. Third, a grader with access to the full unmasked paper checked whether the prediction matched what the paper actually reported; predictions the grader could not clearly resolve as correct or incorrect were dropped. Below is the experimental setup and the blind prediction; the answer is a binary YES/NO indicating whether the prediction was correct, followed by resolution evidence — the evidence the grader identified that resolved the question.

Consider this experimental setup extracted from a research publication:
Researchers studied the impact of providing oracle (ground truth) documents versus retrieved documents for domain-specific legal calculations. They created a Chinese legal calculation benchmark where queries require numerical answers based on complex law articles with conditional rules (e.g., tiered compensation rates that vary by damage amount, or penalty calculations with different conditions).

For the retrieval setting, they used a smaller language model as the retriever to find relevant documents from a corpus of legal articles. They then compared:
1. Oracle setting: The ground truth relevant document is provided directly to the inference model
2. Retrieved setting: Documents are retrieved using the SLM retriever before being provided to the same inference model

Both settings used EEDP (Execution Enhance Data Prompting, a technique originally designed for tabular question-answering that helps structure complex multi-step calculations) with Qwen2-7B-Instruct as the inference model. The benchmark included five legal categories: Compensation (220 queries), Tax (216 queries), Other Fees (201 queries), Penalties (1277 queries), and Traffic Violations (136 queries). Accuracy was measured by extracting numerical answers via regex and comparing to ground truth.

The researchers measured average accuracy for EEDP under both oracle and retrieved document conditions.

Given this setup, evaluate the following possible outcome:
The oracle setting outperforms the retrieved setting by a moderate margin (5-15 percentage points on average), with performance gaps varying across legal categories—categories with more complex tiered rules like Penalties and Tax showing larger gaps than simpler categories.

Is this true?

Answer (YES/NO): NO